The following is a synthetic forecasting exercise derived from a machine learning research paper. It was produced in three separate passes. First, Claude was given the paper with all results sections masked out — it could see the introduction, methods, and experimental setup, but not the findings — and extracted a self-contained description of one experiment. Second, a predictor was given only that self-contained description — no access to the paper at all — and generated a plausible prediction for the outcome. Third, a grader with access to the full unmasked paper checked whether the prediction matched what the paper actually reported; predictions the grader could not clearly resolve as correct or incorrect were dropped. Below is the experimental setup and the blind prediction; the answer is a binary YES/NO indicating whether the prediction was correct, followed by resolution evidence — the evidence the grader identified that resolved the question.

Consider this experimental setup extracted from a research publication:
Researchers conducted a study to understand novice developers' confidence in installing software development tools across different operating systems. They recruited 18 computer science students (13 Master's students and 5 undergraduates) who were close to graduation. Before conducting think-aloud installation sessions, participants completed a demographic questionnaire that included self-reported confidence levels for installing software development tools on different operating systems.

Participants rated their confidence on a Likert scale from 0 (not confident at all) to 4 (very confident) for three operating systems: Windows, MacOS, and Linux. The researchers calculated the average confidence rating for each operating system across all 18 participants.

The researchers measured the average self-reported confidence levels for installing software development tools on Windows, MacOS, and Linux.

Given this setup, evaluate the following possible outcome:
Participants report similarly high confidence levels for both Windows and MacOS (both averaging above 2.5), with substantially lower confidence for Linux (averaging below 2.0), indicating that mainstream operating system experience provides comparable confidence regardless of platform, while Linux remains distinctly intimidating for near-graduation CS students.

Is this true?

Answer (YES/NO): NO